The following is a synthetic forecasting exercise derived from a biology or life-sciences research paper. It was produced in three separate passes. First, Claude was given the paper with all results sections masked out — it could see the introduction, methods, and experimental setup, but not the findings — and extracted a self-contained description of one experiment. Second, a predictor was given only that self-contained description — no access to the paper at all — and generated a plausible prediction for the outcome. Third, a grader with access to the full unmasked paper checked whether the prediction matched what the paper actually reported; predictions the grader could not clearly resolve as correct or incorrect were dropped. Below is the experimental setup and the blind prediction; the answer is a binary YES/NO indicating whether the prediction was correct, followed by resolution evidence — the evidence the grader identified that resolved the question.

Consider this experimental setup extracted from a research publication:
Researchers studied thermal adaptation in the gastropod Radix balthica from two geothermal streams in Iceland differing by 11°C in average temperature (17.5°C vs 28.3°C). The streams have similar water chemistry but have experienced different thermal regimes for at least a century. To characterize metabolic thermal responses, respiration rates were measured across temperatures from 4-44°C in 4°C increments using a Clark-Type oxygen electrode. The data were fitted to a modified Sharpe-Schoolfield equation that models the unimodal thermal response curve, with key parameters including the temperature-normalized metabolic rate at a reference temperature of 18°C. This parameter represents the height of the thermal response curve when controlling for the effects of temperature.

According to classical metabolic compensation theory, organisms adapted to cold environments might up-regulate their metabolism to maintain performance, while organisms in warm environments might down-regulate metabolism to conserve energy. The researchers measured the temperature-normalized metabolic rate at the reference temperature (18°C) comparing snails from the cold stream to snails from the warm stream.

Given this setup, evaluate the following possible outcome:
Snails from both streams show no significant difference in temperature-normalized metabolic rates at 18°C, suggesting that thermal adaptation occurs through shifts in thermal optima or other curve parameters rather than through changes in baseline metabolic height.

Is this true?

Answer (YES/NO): NO